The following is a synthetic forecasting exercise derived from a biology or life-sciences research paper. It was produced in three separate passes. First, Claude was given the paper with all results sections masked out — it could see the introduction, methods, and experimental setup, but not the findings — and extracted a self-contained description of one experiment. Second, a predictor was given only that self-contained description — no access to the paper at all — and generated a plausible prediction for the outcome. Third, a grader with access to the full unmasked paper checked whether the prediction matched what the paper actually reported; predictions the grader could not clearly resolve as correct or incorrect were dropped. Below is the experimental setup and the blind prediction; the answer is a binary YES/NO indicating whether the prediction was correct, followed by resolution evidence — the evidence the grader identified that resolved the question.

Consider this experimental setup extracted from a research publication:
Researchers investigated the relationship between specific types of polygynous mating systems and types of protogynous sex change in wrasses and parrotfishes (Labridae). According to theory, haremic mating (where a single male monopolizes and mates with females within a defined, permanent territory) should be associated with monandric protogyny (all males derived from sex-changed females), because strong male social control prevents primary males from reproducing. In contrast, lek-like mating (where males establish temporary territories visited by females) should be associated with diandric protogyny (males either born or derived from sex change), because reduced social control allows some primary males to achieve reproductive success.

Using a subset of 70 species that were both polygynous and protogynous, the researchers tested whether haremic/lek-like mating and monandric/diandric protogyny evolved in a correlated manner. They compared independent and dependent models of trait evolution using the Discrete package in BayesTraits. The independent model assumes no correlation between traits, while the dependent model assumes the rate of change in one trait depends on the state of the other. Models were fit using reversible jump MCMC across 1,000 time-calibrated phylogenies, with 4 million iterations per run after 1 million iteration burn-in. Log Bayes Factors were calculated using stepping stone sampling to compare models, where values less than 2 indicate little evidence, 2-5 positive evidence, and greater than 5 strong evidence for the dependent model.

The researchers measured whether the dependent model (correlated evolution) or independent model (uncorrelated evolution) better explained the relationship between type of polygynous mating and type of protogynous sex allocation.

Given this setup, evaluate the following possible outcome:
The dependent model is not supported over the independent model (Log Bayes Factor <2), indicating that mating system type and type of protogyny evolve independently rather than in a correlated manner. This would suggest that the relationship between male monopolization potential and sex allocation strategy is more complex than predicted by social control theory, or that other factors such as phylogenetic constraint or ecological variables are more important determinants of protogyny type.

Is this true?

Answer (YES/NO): NO